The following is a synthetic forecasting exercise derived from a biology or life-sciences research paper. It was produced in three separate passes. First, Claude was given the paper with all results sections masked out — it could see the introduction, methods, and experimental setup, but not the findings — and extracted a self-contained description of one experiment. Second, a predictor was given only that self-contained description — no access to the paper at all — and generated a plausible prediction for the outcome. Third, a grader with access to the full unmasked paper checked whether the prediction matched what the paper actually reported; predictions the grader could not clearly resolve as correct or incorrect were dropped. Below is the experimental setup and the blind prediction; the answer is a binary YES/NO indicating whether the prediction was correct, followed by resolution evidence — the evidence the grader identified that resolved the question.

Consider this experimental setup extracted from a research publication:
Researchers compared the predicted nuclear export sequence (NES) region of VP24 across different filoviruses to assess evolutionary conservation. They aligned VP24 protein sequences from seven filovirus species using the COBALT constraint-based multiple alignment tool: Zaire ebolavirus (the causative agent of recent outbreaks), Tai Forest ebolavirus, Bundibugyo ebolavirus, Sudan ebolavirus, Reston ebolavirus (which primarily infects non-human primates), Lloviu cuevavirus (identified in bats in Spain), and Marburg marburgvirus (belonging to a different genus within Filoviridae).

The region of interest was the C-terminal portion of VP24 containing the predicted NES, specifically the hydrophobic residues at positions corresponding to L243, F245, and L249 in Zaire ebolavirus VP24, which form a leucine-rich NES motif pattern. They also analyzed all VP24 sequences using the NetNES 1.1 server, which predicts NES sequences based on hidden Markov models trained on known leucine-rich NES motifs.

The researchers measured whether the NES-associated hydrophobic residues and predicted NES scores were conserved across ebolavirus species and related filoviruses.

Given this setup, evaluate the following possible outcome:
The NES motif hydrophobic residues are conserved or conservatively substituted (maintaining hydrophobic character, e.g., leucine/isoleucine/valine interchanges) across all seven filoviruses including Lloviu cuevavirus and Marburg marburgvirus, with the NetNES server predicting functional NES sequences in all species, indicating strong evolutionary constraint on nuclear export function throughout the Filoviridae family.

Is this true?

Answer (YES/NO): NO